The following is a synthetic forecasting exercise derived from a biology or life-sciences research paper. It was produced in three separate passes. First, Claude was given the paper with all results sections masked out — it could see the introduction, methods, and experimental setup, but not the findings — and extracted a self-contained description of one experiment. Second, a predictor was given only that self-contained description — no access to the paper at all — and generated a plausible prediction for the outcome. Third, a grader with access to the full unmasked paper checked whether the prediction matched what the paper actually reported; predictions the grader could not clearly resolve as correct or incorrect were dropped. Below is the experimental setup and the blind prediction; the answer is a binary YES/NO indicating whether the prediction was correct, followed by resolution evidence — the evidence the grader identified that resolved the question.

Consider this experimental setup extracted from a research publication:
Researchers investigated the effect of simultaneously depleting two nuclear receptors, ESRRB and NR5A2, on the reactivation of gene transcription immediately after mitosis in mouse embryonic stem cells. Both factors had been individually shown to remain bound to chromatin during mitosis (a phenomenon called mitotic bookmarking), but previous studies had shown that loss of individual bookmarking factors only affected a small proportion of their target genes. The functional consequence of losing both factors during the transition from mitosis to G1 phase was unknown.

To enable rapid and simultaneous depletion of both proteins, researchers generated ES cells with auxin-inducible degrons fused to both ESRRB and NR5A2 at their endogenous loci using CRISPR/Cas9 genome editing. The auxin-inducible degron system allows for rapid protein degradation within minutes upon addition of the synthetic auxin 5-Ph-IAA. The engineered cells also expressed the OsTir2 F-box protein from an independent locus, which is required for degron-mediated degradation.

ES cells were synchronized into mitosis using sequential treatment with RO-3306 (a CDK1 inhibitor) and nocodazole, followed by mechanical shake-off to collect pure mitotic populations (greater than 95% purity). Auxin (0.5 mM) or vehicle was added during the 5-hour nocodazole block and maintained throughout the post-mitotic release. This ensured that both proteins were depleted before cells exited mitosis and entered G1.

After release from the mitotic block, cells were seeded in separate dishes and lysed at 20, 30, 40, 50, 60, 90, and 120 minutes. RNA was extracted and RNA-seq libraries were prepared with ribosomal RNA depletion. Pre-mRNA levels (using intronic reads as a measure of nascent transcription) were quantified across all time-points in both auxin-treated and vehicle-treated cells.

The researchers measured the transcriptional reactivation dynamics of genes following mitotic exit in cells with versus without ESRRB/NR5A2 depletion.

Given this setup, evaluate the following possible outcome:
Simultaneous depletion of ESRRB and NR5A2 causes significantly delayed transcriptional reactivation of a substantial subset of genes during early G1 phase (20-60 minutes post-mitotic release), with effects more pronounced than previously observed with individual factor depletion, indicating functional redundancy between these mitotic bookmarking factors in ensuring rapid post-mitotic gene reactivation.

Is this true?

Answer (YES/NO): NO